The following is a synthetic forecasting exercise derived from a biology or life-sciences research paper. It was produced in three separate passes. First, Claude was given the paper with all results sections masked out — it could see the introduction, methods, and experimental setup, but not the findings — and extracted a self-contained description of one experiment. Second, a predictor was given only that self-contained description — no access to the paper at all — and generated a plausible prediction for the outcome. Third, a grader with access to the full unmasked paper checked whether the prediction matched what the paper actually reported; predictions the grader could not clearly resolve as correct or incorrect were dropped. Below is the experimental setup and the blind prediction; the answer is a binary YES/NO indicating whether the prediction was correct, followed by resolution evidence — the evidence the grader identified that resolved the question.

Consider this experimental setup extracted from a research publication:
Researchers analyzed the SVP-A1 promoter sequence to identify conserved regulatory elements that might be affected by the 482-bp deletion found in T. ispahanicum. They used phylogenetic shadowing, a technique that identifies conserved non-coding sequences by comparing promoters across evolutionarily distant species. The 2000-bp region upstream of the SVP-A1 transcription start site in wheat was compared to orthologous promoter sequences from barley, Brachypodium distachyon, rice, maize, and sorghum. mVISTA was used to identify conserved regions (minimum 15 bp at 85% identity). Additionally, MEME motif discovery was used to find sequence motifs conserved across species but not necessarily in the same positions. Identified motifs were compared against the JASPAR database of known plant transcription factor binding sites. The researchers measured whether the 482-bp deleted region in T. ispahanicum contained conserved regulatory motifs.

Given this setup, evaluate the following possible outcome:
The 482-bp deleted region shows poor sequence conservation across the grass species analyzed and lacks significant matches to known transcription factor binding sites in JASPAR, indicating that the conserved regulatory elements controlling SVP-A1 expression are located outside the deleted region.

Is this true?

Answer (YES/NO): NO